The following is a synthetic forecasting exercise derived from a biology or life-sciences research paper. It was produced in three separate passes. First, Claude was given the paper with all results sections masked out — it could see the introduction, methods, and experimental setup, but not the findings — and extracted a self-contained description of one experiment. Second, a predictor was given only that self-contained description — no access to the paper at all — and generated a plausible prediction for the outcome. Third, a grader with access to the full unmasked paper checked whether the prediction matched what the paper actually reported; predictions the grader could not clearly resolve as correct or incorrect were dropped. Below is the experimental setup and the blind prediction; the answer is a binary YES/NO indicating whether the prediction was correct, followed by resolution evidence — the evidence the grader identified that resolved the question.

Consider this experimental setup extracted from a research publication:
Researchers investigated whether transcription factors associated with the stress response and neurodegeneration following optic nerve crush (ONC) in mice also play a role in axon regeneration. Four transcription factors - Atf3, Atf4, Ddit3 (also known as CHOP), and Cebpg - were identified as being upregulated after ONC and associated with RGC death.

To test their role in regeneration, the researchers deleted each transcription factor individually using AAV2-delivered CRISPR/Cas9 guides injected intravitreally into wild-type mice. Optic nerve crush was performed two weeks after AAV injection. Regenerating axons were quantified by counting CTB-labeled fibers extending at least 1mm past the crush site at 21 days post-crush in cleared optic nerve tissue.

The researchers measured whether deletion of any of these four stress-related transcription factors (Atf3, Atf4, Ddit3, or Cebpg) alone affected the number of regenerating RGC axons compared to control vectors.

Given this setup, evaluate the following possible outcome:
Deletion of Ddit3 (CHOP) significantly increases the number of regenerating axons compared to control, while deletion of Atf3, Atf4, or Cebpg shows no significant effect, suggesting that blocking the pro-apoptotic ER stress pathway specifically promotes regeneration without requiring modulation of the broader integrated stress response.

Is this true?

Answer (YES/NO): NO